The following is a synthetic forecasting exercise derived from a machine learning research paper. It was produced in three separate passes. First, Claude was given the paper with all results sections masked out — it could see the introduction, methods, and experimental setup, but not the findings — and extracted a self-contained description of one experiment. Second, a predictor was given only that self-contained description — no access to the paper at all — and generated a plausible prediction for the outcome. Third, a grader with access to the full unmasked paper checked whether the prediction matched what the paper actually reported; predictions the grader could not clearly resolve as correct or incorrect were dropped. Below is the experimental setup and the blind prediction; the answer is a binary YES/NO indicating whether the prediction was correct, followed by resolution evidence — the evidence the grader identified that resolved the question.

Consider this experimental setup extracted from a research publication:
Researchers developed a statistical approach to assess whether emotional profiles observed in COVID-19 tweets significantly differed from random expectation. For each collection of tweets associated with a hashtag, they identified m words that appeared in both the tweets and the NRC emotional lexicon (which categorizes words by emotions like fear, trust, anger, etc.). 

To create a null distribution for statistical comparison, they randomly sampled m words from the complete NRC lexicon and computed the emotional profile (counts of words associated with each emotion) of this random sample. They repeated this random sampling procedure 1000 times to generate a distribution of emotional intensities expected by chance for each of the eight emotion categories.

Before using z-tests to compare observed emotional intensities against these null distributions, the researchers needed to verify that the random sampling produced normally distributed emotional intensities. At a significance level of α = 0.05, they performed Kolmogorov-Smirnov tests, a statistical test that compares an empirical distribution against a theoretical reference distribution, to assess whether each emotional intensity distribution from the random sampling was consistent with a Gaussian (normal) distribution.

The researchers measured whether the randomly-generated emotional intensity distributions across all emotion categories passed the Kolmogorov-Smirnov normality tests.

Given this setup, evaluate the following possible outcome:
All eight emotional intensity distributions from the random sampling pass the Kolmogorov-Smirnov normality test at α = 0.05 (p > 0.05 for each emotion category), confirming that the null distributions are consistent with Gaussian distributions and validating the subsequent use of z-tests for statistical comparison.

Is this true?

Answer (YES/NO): YES